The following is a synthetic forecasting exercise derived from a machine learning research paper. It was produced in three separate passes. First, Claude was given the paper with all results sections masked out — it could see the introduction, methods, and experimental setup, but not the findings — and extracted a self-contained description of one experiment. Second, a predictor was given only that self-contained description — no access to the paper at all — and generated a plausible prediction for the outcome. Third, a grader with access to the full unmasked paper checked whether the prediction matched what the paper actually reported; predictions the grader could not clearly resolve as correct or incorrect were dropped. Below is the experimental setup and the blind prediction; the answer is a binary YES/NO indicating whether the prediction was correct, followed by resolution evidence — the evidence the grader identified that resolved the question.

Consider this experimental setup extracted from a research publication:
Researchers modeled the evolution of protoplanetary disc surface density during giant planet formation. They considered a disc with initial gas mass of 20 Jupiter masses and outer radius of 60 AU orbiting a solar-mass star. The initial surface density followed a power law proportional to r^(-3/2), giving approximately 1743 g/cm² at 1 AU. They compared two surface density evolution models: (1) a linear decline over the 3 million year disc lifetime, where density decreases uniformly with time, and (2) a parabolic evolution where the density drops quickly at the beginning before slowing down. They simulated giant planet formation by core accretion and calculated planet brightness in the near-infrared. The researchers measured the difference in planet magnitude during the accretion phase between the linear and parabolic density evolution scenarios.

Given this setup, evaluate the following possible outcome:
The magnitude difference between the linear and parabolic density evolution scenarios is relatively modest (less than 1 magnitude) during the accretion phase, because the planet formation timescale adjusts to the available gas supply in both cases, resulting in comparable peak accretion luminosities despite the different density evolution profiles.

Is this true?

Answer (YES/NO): YES